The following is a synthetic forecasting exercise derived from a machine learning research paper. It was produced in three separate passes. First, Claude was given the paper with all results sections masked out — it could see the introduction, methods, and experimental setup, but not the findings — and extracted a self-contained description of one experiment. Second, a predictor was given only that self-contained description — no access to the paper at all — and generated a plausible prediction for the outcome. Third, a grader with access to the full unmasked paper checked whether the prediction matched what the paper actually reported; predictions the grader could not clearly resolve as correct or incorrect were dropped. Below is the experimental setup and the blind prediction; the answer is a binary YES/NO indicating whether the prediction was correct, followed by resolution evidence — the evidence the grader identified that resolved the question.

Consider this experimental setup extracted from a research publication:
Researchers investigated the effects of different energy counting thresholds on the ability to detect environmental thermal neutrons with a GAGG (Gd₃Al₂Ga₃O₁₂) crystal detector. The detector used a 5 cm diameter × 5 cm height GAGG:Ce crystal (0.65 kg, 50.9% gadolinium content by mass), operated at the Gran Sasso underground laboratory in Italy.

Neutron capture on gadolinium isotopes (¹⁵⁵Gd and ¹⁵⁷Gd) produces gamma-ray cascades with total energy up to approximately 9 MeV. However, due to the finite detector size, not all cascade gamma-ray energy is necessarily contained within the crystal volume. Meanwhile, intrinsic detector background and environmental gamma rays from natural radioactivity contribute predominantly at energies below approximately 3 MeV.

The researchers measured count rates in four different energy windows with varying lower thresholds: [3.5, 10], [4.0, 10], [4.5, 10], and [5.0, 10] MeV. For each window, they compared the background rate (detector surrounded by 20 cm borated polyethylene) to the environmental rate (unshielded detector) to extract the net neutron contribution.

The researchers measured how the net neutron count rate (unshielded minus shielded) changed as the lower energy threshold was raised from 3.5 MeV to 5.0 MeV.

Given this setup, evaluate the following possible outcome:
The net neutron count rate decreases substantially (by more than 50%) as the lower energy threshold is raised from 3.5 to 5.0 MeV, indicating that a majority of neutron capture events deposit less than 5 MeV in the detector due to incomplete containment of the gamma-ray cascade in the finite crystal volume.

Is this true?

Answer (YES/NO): YES